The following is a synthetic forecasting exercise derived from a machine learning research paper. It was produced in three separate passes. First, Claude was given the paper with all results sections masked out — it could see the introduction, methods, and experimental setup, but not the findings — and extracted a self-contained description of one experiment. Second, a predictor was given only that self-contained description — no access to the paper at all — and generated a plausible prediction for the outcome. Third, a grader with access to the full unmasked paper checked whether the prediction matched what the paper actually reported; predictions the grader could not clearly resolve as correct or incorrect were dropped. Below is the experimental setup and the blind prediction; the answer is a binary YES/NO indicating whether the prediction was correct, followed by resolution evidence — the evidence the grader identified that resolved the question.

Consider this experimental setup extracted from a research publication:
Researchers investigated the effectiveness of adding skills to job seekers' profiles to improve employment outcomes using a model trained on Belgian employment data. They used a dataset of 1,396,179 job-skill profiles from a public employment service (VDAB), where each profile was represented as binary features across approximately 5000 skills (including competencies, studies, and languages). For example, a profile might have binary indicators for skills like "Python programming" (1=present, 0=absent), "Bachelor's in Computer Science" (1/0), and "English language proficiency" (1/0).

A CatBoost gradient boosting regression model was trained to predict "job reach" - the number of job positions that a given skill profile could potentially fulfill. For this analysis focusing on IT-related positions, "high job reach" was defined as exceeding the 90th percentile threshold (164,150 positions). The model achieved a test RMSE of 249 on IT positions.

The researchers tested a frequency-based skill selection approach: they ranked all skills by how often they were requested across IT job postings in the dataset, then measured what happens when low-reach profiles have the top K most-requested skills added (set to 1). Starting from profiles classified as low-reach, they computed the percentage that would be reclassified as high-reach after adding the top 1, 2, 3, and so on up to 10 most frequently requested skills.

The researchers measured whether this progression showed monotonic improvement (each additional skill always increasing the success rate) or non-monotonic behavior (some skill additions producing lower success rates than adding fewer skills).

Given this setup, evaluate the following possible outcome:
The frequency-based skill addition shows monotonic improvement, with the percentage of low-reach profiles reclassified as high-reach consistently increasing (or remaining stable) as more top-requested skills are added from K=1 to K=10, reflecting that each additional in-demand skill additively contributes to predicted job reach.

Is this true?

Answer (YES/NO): NO